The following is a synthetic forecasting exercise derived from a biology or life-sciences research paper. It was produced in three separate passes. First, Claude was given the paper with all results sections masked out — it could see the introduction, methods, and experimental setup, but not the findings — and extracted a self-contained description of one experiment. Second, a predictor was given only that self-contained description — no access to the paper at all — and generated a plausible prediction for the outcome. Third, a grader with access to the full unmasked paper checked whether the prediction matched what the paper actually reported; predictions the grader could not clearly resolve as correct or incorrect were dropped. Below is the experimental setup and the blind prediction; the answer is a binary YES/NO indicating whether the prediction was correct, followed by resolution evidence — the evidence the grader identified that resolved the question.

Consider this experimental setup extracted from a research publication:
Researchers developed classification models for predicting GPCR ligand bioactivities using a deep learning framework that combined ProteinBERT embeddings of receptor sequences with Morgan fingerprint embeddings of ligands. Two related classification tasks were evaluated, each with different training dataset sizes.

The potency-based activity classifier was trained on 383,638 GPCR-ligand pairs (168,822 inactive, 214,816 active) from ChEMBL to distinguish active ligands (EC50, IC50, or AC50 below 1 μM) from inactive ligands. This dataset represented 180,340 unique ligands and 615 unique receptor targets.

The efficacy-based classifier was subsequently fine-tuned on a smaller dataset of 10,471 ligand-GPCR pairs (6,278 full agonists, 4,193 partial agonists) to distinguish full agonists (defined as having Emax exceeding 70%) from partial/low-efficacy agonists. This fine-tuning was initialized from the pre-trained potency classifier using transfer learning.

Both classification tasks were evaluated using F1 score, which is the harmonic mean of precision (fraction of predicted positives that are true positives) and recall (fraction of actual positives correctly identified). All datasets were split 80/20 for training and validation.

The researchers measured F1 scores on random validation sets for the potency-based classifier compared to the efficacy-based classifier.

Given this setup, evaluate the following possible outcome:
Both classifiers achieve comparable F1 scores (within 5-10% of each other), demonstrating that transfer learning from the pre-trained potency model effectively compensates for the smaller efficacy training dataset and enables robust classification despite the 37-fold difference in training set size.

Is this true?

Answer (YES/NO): NO